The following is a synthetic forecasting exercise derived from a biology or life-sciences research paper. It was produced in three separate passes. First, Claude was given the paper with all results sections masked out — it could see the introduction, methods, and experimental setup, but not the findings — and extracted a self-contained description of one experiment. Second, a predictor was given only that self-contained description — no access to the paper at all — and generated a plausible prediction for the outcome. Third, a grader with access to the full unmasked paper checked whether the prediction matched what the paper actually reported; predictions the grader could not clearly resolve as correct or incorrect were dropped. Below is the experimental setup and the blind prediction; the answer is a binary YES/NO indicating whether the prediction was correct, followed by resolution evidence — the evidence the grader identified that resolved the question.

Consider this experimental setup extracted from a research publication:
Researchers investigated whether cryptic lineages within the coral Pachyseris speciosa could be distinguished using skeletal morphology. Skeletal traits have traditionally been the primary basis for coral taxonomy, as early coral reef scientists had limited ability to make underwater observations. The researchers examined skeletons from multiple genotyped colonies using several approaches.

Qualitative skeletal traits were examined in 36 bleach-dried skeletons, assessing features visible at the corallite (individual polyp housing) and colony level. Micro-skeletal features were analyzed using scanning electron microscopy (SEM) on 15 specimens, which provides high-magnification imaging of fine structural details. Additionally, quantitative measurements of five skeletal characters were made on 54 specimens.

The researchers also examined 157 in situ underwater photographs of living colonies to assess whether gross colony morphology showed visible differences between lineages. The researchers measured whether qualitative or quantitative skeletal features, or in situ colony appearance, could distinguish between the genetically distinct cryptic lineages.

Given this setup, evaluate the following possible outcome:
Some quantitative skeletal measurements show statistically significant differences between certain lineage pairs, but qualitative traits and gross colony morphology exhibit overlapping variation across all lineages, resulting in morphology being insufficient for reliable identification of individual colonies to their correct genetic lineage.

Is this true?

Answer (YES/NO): YES